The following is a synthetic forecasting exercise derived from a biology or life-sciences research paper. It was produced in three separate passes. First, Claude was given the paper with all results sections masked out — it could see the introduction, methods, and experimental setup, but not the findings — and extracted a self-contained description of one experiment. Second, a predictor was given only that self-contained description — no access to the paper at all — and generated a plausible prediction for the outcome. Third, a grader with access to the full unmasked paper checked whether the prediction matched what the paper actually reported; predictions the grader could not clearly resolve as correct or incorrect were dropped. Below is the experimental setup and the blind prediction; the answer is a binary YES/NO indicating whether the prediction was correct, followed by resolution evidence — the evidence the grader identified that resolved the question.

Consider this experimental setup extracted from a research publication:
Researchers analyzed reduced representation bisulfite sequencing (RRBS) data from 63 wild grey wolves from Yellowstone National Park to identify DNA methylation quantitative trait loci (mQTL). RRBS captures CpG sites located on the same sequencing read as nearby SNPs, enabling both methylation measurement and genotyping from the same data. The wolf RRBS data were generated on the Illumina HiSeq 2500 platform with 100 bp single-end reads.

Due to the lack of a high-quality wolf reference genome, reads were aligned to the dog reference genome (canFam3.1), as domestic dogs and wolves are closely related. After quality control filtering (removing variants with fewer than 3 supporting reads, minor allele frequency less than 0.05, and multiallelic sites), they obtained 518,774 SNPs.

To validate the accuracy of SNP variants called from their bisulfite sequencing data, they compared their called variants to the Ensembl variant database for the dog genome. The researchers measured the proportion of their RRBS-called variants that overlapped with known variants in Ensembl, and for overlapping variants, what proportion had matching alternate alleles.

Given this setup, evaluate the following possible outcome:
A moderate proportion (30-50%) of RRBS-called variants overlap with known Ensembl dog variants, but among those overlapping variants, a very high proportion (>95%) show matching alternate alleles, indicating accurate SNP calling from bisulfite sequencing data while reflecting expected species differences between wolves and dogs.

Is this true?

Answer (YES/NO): NO